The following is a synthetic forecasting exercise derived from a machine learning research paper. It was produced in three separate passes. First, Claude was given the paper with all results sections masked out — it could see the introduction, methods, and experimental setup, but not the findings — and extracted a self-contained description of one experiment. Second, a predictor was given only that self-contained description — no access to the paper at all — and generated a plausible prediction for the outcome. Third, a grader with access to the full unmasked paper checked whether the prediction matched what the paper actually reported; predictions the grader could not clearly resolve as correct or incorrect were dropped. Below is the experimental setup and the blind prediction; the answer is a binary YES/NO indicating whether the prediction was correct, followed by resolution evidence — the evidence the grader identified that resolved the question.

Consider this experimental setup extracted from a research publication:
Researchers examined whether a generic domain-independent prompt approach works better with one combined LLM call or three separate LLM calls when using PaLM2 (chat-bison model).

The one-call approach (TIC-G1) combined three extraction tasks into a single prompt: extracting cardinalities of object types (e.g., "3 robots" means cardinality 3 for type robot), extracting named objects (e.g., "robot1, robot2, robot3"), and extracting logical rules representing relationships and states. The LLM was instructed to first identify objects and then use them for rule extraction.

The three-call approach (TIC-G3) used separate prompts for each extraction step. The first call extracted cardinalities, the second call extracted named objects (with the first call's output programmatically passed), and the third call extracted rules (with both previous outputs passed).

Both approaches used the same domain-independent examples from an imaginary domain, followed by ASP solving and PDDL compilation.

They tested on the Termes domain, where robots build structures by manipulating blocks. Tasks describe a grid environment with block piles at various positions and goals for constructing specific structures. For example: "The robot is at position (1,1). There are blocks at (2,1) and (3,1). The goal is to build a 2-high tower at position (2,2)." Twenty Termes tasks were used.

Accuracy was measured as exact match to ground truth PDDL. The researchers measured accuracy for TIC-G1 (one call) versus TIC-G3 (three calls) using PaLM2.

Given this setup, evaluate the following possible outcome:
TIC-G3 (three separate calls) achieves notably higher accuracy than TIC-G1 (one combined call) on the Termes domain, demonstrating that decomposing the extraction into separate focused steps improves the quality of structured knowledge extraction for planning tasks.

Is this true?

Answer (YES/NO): NO